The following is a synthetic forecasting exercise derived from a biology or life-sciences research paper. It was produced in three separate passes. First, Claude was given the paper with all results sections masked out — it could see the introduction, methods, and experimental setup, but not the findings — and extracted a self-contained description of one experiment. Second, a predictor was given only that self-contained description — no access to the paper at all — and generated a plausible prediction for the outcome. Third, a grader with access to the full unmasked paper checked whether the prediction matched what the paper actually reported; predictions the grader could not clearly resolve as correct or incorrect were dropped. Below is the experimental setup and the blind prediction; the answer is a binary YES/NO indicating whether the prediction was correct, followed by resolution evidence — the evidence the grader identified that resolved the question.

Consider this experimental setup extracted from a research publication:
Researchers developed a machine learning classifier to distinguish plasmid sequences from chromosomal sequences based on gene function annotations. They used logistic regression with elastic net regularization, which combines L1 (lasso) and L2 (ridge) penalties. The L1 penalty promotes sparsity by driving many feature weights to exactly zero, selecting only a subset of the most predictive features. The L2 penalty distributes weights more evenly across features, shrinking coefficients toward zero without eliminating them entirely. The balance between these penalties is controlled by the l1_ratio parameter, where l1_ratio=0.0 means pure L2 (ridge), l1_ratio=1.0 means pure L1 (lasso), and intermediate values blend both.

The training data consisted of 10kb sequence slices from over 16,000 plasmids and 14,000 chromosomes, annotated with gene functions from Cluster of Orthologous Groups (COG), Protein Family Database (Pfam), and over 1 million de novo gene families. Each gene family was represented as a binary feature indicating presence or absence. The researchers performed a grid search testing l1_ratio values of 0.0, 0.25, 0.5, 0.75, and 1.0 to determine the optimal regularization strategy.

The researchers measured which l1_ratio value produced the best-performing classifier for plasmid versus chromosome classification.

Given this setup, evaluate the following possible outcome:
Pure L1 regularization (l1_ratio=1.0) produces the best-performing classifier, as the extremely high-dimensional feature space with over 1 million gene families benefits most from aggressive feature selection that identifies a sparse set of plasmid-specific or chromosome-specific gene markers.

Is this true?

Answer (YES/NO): NO